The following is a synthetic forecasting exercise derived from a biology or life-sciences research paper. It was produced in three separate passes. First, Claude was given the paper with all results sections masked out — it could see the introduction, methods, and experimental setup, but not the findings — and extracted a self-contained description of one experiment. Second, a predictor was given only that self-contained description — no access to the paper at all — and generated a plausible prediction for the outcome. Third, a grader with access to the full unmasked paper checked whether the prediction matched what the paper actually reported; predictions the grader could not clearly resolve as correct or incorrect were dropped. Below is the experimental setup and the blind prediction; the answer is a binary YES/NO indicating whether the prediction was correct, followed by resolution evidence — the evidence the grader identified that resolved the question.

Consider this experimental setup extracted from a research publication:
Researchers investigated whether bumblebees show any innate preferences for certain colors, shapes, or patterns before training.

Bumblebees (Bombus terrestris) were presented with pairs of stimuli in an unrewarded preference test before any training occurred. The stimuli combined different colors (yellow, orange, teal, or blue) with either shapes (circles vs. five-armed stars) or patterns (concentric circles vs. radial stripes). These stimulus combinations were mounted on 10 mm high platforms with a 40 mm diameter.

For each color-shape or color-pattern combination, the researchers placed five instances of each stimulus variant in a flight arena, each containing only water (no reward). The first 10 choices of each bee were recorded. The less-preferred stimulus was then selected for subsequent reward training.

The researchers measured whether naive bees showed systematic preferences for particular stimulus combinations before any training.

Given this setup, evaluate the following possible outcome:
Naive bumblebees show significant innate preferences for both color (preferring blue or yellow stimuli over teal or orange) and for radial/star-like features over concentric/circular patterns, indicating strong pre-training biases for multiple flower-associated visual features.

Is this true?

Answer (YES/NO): NO